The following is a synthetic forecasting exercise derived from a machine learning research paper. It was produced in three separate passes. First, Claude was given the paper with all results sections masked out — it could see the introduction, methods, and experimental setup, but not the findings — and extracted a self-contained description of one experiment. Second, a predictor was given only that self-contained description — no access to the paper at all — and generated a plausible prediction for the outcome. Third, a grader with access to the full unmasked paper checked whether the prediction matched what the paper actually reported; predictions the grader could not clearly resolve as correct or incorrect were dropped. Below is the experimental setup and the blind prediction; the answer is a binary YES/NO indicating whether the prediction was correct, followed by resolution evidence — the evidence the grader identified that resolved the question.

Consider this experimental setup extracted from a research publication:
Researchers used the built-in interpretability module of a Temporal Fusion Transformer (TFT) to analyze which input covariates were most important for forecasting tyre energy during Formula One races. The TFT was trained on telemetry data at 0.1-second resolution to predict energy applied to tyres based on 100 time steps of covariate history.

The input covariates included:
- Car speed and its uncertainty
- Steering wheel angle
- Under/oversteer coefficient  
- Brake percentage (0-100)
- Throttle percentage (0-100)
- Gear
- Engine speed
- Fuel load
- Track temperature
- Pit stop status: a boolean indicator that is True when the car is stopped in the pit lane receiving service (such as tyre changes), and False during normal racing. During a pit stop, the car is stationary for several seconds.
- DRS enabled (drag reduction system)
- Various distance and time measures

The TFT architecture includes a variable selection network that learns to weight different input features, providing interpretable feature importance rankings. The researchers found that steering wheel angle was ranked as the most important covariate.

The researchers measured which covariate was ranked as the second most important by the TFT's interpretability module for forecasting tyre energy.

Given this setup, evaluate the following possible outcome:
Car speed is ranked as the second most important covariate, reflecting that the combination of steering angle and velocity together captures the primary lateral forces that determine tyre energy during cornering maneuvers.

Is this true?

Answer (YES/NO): NO